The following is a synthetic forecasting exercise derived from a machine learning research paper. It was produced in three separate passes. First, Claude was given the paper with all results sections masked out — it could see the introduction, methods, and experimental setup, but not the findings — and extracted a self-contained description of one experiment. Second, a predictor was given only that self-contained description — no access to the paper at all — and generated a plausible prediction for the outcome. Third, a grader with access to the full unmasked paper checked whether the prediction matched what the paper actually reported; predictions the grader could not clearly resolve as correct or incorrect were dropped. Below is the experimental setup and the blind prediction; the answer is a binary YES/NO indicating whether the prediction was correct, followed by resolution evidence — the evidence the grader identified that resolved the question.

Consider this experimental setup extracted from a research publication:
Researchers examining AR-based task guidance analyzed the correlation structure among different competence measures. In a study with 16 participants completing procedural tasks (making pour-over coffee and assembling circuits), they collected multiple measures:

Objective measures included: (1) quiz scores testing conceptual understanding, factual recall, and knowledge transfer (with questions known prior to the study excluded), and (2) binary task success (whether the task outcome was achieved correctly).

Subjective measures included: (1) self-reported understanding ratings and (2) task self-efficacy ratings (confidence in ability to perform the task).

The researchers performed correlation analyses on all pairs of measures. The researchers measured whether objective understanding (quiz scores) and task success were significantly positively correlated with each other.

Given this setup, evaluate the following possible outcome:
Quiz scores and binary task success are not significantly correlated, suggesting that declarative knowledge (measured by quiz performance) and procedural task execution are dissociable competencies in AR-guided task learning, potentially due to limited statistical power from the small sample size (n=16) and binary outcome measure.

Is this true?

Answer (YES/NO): NO